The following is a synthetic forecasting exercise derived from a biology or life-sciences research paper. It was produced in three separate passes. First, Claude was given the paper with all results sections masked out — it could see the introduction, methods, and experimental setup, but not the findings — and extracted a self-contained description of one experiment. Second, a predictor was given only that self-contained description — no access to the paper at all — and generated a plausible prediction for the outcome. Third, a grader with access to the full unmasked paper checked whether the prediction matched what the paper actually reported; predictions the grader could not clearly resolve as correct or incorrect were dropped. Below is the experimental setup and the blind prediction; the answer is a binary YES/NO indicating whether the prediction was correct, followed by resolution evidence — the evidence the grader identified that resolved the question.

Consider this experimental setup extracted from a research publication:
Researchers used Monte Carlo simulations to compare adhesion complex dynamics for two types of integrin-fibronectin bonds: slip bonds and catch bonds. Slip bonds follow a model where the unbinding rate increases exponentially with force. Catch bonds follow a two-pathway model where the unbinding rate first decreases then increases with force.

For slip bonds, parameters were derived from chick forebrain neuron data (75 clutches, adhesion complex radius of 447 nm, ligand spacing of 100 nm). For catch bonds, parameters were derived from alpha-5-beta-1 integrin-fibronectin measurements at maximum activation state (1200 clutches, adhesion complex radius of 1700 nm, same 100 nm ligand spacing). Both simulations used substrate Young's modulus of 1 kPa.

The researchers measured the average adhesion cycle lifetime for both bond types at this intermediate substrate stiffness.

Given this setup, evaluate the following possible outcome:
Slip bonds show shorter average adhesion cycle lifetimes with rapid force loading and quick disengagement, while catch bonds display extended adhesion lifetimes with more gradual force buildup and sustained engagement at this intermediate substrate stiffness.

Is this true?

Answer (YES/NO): NO